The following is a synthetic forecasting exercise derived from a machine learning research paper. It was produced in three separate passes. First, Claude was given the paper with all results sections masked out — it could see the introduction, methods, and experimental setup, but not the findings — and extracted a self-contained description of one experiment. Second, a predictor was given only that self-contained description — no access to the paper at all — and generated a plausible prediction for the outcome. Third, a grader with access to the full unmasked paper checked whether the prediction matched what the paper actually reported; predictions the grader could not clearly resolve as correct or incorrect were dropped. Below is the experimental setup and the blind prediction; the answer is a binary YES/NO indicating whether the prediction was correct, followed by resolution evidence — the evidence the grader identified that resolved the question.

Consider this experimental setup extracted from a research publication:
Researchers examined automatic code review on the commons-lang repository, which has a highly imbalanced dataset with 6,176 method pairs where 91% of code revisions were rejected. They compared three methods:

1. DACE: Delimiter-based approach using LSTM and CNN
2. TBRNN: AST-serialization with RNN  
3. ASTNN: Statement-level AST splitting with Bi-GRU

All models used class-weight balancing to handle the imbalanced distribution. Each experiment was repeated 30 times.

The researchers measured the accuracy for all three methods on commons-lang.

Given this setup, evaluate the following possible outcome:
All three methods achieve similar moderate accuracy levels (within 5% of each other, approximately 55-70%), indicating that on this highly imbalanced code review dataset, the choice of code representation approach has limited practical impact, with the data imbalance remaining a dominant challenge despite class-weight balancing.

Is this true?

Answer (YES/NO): NO